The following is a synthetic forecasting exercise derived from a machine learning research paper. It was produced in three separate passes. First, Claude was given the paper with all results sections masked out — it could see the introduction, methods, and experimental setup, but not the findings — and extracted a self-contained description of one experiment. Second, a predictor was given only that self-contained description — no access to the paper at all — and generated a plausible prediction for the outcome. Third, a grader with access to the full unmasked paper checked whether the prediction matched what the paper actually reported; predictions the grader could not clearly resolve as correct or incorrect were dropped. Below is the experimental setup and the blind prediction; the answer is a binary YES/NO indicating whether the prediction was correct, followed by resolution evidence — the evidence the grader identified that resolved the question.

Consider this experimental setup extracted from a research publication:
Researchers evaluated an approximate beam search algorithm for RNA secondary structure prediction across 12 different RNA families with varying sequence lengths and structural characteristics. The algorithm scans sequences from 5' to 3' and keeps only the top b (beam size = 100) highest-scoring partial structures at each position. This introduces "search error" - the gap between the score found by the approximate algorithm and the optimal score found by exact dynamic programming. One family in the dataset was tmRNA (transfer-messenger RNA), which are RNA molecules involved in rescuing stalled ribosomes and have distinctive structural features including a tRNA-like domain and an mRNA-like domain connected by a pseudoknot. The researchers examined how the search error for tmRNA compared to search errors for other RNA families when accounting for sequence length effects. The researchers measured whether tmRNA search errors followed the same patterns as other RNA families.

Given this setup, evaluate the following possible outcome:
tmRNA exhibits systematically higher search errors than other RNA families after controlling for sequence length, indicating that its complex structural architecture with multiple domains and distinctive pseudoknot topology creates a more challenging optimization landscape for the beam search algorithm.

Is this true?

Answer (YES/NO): YES